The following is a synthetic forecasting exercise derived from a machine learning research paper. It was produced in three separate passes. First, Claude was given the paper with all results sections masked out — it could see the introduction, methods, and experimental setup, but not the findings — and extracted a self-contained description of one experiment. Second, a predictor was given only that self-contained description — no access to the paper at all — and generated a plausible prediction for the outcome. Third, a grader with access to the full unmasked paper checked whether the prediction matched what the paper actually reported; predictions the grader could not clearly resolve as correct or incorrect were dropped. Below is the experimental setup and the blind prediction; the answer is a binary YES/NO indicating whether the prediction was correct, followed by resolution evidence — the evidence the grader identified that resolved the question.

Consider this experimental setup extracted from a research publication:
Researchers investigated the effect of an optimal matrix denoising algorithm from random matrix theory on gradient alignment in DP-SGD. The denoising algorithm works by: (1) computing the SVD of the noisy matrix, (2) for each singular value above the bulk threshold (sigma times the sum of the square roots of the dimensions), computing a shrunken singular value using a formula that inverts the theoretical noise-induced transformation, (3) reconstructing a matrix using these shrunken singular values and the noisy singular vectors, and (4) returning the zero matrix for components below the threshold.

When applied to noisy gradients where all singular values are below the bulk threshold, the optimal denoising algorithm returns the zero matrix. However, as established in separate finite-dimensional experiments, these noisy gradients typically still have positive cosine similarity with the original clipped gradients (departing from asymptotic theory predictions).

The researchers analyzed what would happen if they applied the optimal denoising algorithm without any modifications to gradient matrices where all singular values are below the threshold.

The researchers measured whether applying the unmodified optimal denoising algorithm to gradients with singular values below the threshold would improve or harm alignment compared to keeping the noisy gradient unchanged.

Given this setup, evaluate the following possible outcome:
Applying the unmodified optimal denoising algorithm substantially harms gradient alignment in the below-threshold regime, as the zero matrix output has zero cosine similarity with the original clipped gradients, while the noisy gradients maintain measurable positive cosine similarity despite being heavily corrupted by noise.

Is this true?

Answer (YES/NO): YES